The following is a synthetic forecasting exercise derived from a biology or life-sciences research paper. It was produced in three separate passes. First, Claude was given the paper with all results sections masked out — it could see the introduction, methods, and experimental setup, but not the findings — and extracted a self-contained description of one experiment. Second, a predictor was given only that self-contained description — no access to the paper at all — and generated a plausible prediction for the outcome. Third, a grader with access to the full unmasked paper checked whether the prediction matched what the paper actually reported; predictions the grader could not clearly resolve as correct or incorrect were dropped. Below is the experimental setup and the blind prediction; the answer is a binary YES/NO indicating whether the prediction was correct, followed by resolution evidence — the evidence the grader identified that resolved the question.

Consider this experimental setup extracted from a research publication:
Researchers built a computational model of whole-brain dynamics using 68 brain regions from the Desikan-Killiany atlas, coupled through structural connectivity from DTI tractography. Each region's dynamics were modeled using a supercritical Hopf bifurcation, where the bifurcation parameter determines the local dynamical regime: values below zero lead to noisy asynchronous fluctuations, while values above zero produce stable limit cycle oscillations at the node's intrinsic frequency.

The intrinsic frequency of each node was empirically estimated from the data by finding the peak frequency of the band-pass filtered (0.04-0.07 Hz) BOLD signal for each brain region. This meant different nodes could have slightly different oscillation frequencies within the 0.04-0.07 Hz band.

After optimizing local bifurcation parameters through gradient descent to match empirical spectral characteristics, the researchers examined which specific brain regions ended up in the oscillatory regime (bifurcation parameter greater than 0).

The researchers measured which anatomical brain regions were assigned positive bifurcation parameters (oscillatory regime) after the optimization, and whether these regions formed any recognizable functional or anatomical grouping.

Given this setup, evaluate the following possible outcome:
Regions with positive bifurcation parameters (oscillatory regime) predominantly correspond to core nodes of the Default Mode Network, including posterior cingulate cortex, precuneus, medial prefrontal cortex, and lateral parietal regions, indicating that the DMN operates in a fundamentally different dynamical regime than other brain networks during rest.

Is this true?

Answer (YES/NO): NO